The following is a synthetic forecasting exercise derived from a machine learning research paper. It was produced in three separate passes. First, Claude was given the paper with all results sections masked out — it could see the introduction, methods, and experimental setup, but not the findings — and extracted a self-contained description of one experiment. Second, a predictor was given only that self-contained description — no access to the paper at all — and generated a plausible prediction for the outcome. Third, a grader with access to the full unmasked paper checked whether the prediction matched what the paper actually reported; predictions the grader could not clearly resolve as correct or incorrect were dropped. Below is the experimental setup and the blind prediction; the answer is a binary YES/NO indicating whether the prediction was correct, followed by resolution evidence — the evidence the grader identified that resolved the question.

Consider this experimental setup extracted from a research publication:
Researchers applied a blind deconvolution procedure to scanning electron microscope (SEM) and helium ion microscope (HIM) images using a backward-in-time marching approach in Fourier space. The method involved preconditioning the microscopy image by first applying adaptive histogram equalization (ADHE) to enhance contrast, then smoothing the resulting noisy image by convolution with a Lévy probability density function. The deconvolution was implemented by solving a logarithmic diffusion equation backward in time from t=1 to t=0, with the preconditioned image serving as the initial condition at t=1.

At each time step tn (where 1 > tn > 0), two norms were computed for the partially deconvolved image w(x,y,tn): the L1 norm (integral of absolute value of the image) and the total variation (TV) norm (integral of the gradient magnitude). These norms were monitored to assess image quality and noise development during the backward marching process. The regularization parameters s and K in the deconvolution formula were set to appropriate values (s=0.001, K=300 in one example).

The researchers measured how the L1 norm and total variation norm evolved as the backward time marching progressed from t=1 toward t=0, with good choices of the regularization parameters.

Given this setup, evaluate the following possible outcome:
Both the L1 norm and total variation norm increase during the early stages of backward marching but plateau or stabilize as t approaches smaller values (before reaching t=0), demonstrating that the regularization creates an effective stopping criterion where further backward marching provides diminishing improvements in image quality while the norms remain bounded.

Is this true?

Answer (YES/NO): NO